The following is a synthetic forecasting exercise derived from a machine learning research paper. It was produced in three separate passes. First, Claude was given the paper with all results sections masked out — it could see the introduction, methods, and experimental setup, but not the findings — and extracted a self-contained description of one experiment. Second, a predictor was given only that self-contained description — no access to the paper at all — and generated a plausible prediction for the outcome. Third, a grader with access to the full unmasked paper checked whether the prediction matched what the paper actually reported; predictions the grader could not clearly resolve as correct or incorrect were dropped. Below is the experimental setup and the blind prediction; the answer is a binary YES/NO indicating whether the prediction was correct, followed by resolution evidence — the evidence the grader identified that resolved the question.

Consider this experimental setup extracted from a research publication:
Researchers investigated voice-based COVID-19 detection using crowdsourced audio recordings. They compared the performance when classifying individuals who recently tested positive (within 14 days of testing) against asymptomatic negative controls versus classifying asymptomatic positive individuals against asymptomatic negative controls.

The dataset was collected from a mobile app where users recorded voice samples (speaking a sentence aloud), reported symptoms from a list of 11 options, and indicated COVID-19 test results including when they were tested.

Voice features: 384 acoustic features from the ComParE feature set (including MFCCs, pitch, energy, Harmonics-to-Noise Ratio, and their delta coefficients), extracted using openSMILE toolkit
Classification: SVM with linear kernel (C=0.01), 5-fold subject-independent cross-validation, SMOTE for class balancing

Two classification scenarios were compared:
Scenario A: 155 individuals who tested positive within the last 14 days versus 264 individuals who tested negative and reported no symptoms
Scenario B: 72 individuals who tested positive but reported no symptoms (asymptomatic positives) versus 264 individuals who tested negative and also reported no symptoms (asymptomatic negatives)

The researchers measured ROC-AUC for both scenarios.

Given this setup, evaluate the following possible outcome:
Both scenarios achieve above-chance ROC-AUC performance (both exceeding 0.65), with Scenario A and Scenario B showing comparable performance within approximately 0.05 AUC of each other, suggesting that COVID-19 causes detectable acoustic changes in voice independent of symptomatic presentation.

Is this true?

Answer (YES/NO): NO